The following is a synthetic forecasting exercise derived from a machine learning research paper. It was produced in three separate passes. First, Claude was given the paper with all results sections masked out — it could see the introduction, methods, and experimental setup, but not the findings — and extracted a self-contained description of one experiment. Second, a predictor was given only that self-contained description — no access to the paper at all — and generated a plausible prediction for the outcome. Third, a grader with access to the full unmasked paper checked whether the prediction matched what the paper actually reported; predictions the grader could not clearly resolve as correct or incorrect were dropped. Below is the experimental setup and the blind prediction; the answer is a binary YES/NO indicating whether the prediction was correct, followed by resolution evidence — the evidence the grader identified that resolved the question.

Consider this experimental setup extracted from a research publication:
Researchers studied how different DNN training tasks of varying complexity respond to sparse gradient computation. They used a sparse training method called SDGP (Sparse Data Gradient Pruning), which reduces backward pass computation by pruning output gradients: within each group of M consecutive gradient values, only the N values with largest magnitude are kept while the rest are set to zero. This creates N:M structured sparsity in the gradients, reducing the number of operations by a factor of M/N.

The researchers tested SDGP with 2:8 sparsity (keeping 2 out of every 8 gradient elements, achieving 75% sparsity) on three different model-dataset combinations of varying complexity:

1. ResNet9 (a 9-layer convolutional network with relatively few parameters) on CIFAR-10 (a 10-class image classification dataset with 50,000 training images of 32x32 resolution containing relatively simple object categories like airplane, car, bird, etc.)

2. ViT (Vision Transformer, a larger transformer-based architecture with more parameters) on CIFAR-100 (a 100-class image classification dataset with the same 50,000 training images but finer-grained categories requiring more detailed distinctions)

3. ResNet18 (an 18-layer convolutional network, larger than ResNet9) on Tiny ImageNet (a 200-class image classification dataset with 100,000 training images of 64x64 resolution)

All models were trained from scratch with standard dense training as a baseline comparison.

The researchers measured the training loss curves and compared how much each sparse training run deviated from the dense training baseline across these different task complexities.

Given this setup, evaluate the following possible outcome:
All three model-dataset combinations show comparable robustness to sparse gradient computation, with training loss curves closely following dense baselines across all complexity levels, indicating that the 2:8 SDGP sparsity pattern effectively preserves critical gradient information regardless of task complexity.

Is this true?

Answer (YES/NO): NO